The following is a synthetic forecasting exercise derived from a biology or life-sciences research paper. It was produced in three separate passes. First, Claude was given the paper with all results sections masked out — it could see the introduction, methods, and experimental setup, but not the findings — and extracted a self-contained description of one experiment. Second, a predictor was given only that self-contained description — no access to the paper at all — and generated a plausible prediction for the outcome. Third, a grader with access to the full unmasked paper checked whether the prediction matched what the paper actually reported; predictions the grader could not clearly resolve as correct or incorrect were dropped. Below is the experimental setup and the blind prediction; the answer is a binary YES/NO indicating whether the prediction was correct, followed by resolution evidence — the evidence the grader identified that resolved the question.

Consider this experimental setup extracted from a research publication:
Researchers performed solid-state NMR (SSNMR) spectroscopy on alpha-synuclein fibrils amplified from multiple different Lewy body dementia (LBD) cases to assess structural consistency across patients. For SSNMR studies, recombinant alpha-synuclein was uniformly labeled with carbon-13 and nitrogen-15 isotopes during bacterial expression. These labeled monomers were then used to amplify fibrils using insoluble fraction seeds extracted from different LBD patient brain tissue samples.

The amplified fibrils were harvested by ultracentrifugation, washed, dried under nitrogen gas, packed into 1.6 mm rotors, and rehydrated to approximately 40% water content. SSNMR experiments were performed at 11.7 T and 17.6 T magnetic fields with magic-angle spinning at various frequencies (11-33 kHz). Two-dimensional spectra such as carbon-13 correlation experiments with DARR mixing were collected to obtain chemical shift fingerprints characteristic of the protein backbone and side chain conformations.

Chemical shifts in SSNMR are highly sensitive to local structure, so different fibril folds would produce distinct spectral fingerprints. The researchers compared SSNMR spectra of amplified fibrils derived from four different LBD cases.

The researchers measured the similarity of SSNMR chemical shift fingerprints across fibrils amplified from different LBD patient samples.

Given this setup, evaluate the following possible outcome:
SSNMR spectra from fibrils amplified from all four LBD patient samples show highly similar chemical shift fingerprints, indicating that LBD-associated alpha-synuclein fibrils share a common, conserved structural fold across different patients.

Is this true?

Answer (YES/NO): YES